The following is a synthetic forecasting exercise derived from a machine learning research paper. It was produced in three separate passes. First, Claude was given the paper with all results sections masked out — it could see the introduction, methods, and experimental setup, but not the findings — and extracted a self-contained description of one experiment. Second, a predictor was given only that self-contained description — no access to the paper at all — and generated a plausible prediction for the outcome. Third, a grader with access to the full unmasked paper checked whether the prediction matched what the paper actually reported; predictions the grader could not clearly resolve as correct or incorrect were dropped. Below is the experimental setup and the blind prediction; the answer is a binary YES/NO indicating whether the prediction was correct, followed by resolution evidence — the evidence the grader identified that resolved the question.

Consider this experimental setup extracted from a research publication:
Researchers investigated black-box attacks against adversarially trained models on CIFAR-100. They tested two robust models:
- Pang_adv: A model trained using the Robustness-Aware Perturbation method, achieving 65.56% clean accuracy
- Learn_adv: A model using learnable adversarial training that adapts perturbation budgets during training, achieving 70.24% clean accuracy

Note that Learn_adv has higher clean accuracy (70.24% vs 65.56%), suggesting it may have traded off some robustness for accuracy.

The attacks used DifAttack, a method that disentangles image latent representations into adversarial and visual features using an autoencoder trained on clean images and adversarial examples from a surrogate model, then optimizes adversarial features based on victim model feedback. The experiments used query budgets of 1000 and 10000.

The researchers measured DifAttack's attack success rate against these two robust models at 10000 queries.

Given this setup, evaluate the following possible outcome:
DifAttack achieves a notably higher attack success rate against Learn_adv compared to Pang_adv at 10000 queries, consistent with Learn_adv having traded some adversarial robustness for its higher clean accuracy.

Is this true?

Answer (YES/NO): YES